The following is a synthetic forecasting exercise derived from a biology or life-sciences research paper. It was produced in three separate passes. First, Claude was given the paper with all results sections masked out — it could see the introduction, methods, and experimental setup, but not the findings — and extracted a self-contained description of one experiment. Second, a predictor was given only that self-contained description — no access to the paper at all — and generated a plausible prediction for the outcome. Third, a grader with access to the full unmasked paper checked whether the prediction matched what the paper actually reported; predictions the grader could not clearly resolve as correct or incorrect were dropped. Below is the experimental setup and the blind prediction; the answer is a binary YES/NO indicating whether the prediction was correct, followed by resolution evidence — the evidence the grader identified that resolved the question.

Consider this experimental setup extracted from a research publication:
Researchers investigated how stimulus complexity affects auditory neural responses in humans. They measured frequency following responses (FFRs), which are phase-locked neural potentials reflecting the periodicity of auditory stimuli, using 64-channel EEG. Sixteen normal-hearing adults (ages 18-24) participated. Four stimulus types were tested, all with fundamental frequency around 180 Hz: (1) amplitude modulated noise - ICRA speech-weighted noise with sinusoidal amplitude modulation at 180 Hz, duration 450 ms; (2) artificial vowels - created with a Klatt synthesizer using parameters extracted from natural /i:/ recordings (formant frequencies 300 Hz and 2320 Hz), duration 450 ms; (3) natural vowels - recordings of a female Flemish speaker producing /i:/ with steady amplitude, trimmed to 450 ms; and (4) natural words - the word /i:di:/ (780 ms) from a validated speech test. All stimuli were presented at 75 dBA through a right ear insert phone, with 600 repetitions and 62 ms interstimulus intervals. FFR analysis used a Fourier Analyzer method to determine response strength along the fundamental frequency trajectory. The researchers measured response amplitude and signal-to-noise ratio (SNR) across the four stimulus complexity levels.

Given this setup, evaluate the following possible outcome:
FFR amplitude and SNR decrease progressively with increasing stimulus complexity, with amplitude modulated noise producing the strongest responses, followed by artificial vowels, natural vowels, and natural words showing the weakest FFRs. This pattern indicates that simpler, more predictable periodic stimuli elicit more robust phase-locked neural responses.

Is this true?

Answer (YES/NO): NO